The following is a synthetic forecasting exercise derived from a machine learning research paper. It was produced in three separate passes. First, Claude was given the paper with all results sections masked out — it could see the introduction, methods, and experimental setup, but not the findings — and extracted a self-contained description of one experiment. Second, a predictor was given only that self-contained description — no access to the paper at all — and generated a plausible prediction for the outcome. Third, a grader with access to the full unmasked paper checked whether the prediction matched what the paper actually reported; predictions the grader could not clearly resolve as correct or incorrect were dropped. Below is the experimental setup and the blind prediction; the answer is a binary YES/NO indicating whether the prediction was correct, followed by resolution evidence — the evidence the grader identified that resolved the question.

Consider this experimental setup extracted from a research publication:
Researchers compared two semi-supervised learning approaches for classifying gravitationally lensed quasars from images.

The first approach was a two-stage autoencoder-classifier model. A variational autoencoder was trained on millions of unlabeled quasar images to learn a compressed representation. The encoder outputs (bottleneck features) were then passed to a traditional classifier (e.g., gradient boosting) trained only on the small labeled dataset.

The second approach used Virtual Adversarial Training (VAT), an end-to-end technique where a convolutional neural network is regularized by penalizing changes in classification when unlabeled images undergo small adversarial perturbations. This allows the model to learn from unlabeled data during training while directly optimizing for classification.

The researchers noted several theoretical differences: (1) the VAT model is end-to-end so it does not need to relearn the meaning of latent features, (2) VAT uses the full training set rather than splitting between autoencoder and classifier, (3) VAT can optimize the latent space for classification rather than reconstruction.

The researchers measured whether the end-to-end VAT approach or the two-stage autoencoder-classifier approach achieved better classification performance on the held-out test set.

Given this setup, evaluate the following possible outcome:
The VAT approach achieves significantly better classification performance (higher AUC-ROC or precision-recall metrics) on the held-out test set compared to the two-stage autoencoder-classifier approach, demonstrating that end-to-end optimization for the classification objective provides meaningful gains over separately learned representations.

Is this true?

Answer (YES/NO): NO